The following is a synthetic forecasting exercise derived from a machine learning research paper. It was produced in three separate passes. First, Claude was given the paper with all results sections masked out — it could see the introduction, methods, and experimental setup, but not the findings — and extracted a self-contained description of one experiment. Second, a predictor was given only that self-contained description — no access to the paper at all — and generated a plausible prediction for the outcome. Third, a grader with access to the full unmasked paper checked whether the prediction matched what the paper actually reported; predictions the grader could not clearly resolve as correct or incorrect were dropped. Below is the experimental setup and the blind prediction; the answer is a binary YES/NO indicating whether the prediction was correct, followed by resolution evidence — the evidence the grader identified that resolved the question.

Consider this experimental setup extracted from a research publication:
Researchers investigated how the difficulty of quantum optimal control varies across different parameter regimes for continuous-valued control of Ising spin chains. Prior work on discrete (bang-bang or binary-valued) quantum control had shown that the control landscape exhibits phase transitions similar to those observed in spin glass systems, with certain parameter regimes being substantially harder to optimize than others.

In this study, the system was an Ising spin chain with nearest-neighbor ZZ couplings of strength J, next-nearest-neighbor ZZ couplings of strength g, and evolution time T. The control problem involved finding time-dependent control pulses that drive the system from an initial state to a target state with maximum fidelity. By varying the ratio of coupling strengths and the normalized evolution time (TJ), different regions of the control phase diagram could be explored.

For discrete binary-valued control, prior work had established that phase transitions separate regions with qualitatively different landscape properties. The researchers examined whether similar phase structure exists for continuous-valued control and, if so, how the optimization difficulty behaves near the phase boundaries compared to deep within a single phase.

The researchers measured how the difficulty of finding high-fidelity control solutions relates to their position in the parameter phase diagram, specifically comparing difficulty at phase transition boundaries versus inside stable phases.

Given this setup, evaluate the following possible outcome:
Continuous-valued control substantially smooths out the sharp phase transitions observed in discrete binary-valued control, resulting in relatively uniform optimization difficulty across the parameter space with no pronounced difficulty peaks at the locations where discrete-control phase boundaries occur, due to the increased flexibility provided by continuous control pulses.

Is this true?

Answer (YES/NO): NO